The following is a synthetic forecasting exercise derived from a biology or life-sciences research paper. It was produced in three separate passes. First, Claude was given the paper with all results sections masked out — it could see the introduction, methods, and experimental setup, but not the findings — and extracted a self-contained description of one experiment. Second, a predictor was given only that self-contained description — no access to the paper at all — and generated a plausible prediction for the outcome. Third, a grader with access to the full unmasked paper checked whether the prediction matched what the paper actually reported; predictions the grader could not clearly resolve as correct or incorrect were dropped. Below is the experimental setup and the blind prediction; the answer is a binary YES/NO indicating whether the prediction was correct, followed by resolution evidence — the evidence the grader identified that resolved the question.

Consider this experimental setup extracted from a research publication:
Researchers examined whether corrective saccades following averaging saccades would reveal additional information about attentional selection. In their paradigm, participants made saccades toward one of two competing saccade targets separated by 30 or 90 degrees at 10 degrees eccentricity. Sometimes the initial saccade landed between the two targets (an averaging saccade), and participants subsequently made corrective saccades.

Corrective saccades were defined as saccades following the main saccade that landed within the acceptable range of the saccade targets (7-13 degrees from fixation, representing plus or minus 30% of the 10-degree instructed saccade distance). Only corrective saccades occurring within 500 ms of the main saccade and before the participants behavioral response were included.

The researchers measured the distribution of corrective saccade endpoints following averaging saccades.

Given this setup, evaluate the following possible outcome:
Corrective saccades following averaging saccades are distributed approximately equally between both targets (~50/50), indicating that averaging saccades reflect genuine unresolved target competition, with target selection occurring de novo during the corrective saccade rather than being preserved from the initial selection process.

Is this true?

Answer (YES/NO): NO